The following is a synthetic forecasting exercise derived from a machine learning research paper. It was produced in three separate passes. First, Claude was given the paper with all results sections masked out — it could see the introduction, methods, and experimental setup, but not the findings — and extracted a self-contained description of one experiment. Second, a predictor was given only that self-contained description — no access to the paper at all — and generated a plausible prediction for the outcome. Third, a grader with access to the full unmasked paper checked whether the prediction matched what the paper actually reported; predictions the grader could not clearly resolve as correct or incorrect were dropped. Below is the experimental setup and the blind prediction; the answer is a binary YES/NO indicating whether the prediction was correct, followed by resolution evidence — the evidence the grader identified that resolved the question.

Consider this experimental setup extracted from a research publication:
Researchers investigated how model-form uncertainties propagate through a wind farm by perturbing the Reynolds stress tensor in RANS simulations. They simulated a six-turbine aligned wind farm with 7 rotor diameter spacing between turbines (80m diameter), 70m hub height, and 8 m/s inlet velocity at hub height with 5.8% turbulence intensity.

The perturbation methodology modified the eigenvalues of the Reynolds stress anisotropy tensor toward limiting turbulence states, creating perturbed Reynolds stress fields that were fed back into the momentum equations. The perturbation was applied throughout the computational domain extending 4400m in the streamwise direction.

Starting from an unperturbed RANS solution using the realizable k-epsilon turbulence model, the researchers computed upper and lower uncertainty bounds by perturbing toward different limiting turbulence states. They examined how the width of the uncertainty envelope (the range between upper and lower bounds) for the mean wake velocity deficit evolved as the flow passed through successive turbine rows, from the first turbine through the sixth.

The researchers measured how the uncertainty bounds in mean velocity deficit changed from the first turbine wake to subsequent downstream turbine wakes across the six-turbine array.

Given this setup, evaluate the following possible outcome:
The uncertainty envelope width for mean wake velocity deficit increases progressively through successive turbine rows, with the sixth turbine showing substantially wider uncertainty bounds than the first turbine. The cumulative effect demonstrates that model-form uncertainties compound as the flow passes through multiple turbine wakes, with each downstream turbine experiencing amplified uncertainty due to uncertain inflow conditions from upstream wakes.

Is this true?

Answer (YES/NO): NO